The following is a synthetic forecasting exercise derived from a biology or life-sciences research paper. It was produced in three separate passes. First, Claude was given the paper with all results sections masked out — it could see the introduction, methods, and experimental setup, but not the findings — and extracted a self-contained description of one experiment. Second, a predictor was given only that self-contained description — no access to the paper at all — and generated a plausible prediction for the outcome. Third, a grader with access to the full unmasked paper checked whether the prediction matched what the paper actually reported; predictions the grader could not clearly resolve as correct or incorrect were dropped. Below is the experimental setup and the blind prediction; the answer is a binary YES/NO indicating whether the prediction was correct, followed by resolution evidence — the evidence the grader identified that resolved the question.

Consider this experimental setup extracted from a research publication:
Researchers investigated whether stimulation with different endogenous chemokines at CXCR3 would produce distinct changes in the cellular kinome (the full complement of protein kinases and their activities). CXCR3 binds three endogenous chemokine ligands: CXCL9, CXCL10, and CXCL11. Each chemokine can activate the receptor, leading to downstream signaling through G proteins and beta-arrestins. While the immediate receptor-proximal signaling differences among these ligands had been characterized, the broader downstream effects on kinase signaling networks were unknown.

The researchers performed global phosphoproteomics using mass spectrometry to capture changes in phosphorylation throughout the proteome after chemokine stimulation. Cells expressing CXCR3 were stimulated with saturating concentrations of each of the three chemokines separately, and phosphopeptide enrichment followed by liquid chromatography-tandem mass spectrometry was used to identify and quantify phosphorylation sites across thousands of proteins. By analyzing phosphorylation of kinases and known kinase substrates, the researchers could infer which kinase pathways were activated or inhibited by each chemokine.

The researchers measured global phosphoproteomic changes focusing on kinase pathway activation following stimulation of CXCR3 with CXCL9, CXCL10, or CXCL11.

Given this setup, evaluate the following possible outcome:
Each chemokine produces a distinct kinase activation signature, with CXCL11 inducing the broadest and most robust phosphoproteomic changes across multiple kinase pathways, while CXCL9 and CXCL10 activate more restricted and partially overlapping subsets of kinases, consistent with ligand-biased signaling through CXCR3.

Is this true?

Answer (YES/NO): NO